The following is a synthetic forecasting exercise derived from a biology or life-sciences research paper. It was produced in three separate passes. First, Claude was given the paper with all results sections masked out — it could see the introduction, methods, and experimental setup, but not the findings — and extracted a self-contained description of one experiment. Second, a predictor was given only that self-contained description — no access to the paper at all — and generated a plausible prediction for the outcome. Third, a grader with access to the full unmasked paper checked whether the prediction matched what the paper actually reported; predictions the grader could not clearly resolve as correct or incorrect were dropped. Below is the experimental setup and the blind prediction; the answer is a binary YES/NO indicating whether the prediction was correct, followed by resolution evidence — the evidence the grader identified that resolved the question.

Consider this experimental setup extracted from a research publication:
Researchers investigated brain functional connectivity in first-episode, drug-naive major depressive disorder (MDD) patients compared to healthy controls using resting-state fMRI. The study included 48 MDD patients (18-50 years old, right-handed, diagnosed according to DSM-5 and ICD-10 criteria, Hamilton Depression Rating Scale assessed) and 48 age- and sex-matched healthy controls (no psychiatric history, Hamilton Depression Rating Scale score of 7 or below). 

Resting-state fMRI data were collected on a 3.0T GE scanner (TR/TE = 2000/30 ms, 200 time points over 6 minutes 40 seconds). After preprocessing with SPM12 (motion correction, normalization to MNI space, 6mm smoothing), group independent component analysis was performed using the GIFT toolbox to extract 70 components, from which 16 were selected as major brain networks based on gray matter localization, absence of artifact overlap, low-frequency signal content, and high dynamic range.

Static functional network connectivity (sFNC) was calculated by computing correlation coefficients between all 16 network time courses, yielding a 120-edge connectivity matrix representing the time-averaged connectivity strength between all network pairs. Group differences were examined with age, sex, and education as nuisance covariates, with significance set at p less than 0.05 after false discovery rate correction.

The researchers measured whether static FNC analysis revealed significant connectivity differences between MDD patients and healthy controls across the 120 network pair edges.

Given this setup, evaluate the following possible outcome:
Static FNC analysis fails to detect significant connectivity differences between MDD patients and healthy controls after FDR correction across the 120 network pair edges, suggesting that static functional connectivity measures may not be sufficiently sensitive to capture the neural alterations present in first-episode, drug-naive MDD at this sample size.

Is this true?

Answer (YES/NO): NO